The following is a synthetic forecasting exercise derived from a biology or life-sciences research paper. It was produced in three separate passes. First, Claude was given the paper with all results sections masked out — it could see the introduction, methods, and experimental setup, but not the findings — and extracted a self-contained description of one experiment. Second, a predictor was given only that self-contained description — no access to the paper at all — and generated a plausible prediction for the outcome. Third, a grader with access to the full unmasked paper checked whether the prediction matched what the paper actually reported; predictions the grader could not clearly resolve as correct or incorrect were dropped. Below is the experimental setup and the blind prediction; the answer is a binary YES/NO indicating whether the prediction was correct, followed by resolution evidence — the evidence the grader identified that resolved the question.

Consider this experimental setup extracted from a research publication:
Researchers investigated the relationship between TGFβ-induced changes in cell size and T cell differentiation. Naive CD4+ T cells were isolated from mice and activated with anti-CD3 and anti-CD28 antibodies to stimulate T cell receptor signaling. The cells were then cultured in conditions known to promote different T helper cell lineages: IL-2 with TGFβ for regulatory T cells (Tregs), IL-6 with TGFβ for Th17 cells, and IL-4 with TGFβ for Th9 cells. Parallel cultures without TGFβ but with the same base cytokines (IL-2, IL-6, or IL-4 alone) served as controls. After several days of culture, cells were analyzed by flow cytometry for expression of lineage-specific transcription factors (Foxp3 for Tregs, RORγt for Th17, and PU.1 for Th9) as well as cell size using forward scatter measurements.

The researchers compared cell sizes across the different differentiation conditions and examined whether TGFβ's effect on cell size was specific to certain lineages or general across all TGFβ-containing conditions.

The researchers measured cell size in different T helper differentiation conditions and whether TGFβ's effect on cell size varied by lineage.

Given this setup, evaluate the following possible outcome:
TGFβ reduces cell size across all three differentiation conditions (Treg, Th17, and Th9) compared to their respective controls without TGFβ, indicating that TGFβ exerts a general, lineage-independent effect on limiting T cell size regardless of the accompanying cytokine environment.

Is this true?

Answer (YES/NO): YES